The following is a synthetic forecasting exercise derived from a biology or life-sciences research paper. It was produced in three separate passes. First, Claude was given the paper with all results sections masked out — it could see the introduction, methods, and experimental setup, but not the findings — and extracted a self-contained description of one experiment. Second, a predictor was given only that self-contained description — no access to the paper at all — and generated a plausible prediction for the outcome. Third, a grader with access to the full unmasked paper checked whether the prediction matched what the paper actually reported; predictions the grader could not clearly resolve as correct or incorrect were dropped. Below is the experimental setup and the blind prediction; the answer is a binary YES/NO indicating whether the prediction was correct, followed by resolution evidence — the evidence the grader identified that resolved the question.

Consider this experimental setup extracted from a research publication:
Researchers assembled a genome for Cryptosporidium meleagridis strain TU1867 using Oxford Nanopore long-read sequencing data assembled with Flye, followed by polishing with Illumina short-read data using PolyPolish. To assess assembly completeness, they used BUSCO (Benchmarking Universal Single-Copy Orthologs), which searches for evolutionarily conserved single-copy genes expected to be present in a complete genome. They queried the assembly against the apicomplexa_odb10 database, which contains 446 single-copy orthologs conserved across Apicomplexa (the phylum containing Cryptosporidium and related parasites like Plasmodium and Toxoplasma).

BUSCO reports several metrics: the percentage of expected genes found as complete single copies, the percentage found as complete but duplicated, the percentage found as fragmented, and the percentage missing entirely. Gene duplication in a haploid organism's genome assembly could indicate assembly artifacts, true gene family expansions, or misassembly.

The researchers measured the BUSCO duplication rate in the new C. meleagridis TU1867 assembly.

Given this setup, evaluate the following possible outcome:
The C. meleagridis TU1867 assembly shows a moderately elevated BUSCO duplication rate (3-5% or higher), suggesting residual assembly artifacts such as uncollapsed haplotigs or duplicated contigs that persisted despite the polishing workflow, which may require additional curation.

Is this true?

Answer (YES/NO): NO